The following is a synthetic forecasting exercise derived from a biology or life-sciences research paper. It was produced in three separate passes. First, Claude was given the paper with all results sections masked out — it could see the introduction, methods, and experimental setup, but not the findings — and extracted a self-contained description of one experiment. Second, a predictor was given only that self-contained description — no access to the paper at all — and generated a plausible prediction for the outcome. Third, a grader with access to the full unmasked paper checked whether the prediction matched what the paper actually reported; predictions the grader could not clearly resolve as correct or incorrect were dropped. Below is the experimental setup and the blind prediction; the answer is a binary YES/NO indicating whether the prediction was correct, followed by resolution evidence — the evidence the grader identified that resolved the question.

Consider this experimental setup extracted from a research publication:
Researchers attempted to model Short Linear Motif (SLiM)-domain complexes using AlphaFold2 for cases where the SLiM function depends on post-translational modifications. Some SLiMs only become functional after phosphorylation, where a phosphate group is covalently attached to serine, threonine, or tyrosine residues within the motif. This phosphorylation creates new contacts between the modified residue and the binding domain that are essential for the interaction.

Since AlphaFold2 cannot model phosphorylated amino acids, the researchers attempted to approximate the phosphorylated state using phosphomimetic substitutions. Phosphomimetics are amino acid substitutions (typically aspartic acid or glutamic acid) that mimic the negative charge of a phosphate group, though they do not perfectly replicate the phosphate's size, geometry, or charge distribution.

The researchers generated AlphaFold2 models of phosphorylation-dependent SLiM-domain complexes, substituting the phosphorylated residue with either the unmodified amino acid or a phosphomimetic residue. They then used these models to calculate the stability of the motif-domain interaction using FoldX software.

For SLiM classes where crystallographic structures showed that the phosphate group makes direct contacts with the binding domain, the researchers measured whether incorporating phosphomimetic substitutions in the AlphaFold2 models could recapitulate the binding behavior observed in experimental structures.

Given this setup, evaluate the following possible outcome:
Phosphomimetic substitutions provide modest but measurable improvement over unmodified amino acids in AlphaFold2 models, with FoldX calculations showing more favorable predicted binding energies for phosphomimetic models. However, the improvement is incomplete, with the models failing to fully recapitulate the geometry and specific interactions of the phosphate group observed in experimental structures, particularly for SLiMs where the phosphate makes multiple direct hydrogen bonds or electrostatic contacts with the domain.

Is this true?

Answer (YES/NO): NO